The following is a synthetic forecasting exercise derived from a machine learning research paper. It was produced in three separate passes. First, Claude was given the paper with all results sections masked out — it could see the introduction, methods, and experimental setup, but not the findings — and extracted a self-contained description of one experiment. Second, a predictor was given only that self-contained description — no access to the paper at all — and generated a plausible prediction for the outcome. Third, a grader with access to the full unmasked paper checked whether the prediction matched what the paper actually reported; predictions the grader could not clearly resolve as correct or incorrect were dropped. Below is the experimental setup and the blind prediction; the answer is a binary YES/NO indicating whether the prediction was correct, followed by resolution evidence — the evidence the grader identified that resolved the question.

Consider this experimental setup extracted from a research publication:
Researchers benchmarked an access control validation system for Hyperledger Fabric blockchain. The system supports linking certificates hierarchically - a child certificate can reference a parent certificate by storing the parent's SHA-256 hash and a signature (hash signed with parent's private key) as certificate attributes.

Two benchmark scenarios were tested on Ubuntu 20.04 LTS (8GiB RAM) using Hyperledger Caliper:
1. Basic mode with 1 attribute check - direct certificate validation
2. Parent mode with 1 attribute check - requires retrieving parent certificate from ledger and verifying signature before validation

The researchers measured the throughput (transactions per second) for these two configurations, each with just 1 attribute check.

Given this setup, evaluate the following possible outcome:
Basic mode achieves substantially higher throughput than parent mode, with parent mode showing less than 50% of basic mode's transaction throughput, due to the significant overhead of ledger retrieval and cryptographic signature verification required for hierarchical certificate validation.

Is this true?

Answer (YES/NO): NO